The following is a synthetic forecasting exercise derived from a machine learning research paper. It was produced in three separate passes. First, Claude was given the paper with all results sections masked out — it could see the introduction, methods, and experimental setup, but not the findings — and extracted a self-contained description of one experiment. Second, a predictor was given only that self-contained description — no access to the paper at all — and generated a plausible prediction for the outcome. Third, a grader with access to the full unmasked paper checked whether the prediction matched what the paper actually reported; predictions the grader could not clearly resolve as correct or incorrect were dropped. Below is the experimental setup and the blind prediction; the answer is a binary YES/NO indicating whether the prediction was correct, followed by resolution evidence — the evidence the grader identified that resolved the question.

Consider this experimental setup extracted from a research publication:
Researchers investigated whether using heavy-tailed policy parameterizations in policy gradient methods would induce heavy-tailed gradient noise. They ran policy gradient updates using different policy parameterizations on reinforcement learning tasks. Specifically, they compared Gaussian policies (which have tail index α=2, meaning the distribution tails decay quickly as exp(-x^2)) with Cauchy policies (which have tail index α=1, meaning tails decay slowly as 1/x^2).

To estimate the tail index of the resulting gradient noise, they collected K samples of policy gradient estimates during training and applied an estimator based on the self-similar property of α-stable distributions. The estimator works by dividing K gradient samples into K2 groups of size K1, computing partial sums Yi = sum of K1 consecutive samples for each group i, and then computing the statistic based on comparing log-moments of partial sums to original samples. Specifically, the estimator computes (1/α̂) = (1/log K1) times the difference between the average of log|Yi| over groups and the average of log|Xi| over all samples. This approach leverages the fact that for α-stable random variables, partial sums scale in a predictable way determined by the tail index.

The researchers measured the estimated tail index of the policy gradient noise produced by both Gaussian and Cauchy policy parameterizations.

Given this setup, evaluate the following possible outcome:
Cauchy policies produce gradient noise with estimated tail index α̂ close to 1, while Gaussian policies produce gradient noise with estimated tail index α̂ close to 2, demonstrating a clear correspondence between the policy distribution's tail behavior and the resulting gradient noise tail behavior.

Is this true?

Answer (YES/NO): NO